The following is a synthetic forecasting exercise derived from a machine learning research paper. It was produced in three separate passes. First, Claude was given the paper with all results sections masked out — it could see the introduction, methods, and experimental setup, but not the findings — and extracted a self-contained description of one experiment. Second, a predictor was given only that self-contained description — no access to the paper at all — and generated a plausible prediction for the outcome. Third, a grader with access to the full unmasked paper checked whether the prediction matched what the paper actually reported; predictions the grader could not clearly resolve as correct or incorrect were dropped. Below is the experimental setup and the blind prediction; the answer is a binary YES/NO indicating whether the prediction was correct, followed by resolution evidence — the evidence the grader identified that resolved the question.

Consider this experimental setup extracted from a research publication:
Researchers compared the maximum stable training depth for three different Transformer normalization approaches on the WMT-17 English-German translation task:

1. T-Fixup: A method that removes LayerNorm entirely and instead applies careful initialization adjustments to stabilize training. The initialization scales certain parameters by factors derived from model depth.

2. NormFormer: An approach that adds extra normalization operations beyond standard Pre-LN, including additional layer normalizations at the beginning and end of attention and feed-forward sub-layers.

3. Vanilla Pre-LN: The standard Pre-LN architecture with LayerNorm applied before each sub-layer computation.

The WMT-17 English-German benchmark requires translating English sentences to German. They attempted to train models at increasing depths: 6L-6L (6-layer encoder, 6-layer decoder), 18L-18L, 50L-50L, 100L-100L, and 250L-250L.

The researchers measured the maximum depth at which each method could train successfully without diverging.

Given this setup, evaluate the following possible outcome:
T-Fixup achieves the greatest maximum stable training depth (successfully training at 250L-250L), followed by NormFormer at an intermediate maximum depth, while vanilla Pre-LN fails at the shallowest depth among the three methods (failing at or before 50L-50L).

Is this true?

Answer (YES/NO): NO